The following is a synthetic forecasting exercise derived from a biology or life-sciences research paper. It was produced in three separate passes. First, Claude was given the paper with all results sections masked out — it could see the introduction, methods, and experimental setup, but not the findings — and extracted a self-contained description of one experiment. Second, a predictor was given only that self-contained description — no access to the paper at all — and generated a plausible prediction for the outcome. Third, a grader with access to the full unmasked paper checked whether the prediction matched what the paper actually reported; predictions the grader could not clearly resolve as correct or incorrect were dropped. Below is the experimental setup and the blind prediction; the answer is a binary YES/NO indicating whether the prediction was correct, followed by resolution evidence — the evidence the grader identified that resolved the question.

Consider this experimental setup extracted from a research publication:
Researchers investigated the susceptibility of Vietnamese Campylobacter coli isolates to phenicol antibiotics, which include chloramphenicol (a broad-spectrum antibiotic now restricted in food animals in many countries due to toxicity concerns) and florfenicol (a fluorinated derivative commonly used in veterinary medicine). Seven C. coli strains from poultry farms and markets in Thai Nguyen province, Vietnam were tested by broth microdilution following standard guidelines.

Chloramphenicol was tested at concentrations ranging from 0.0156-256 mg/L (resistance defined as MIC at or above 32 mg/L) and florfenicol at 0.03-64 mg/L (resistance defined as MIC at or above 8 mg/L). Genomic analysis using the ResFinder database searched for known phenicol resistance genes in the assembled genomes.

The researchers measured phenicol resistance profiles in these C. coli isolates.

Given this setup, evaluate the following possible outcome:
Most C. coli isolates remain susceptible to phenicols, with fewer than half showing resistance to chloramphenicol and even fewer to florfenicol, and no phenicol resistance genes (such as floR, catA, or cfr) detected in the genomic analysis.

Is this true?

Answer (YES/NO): NO